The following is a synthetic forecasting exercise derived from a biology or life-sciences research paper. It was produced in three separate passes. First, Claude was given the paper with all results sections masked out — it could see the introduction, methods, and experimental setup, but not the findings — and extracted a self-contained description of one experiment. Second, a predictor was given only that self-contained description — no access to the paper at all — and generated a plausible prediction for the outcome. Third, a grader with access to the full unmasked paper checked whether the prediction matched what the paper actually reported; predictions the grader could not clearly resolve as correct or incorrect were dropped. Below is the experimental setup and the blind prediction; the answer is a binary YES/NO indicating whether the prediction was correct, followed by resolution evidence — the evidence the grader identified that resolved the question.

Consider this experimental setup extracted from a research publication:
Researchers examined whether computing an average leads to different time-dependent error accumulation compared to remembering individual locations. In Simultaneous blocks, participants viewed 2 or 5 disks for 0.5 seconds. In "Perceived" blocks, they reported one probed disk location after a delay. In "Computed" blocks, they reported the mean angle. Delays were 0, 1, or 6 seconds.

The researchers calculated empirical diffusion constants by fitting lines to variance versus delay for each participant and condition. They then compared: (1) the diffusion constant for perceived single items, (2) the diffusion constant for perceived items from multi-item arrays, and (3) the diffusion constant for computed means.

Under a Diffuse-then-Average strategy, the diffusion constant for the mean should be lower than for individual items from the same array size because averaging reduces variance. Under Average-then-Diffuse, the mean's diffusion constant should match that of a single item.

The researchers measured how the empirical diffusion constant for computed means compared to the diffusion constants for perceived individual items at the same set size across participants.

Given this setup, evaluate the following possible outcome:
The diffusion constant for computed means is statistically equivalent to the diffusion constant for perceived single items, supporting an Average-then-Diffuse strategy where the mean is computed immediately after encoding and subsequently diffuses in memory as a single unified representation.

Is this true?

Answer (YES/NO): NO